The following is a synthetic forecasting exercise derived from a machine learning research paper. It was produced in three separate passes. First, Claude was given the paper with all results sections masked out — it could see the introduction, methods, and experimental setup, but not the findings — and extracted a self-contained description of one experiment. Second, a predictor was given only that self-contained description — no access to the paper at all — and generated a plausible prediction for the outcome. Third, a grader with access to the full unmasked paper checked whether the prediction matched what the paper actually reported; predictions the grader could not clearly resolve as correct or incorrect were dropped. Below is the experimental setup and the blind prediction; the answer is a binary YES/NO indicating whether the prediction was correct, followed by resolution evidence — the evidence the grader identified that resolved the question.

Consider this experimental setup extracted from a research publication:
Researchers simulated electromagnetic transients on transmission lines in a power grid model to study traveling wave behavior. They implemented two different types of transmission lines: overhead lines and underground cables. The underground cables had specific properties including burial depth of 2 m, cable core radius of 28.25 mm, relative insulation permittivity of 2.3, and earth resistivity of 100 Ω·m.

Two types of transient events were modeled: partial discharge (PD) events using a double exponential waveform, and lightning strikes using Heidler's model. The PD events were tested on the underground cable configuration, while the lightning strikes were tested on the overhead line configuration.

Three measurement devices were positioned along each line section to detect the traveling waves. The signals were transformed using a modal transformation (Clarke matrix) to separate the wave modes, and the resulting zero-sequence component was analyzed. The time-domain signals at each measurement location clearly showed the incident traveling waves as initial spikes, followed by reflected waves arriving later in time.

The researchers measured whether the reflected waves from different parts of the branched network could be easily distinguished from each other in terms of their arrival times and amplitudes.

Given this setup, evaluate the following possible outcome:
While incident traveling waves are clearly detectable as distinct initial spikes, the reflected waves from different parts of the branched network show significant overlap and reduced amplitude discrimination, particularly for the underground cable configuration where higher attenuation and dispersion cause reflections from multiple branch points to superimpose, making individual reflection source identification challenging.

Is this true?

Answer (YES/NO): NO